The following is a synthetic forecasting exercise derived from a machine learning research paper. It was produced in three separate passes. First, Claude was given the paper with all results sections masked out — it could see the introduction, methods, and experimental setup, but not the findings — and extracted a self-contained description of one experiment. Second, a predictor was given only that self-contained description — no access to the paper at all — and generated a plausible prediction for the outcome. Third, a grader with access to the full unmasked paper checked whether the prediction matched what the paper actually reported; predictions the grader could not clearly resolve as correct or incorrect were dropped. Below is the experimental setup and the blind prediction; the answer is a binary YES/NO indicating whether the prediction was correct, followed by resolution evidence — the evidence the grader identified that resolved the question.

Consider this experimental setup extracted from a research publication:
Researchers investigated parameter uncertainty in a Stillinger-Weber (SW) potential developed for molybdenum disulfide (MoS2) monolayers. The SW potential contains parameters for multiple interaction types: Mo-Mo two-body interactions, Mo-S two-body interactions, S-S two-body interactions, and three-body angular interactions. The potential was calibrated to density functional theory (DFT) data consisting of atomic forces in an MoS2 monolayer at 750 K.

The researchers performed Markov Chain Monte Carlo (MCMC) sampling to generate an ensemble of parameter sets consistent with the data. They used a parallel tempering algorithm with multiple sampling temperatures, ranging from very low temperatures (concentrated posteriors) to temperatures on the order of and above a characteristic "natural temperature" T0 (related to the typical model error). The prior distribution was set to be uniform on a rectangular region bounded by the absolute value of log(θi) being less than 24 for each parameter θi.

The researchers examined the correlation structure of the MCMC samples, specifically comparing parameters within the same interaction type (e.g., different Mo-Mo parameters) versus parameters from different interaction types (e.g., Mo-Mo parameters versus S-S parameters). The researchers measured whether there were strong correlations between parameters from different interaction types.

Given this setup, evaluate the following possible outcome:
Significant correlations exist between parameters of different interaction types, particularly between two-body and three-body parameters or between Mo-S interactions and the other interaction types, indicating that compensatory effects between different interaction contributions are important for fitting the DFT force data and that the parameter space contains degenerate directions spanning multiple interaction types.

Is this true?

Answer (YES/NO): NO